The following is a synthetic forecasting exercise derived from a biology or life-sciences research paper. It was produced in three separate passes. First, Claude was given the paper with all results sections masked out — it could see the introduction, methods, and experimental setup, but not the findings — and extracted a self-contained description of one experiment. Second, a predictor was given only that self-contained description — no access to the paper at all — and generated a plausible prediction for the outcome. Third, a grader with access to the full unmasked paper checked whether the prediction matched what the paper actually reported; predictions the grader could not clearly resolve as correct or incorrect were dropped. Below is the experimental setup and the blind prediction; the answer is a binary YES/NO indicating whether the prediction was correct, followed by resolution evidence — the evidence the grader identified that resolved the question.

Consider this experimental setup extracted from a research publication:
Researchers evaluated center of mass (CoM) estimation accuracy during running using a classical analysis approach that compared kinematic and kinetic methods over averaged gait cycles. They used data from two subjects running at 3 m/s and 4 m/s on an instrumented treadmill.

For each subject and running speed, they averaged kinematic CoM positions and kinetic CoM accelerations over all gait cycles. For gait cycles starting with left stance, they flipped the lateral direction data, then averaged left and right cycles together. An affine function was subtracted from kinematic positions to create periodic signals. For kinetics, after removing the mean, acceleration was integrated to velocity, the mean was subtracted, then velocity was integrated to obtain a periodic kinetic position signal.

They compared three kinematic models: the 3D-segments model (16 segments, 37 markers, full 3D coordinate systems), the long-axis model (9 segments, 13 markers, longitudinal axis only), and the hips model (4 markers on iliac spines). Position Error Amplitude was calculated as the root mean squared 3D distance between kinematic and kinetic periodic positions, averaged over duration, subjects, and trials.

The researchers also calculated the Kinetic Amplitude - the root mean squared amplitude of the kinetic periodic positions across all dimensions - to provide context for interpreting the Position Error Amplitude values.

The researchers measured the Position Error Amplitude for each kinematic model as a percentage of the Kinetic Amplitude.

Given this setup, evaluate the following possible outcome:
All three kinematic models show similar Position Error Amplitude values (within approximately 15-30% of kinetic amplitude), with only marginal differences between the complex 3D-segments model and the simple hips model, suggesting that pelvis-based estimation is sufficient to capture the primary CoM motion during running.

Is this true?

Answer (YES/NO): NO